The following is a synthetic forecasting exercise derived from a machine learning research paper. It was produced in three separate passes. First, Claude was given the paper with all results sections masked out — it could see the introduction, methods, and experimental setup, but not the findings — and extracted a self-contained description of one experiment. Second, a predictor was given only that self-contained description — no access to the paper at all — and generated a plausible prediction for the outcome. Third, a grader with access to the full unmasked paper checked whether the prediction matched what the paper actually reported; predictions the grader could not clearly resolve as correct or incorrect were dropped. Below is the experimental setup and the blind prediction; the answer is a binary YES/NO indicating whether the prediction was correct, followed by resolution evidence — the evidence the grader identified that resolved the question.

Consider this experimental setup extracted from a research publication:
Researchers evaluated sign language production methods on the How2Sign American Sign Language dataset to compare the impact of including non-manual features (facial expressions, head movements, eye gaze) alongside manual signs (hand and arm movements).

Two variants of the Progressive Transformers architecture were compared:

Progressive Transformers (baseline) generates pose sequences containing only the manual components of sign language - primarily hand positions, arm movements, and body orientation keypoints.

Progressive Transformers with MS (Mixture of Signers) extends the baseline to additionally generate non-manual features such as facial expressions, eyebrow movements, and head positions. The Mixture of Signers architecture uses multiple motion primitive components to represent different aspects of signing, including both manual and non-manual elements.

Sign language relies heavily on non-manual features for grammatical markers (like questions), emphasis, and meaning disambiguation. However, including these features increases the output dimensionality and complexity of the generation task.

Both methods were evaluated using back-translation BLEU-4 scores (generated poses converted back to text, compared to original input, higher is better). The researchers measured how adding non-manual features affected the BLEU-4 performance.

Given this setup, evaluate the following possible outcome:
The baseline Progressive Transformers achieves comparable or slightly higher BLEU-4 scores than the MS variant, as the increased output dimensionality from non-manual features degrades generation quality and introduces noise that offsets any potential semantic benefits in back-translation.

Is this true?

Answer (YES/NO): NO